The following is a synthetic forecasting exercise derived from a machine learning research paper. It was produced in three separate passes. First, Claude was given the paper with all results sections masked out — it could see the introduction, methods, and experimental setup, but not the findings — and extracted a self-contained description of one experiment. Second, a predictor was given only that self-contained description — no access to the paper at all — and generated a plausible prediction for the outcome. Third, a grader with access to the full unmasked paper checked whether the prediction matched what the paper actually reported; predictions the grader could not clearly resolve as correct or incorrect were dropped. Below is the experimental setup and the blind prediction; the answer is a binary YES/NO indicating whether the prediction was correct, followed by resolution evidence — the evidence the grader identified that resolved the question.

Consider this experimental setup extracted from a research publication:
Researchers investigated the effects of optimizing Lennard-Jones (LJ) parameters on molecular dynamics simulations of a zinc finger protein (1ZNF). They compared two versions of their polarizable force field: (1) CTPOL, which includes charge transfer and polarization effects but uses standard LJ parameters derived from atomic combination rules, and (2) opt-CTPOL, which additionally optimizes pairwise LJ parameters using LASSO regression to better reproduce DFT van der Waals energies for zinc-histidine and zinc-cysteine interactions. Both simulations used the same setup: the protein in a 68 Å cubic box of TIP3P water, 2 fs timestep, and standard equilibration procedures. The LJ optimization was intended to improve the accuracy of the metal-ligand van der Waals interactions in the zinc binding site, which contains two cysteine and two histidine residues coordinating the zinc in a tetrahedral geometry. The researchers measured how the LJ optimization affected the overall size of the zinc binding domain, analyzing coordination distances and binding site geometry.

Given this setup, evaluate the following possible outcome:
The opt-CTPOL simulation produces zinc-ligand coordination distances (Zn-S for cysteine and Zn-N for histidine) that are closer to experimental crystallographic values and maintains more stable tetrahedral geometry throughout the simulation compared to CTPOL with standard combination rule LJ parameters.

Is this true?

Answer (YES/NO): NO